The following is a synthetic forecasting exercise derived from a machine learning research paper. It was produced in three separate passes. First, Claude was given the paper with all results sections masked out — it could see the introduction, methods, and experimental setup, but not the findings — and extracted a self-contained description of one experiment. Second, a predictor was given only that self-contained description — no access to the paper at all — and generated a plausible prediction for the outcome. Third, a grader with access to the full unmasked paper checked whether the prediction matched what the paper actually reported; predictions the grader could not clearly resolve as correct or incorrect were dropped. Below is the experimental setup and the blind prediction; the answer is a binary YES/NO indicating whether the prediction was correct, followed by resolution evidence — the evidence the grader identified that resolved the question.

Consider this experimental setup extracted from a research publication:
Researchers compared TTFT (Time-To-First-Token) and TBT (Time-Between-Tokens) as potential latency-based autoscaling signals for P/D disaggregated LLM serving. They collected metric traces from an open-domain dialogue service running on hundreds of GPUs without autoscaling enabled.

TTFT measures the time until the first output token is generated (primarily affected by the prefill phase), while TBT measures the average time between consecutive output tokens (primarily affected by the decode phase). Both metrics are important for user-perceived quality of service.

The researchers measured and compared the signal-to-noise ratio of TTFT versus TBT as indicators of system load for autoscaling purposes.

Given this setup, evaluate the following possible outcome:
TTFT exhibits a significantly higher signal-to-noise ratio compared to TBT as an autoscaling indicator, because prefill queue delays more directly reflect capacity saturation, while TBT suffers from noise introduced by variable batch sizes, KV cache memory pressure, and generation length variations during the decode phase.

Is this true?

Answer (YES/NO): NO